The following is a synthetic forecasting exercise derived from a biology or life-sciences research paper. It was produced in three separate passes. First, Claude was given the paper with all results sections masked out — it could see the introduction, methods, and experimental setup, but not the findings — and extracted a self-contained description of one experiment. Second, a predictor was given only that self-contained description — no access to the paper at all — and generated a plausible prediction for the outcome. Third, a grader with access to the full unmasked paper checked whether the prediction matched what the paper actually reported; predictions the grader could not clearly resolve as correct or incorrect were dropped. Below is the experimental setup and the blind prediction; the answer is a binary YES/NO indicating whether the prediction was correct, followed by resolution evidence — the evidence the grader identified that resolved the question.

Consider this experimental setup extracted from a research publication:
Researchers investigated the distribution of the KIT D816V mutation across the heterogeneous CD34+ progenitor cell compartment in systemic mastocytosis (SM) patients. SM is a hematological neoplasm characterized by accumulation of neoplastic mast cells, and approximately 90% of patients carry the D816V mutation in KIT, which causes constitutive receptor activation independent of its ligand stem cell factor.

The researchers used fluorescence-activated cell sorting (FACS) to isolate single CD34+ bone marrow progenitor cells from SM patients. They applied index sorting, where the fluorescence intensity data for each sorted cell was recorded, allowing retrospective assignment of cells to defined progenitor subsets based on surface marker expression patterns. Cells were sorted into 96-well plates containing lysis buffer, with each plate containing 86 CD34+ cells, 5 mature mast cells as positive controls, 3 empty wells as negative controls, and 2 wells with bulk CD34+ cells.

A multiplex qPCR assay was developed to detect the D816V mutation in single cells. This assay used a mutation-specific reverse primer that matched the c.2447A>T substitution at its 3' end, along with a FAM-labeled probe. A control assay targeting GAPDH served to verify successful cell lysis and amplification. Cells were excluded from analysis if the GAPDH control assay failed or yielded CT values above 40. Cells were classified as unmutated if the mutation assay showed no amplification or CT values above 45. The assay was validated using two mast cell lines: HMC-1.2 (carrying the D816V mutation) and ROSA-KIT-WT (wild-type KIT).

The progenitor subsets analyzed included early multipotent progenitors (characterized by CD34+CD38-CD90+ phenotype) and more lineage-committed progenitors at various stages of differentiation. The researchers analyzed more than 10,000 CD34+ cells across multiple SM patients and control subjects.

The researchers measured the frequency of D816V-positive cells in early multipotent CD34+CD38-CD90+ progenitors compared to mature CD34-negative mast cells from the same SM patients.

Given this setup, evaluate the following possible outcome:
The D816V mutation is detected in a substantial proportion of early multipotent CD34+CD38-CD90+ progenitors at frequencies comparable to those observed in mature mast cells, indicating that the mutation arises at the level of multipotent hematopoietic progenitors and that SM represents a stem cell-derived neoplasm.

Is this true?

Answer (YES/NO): NO